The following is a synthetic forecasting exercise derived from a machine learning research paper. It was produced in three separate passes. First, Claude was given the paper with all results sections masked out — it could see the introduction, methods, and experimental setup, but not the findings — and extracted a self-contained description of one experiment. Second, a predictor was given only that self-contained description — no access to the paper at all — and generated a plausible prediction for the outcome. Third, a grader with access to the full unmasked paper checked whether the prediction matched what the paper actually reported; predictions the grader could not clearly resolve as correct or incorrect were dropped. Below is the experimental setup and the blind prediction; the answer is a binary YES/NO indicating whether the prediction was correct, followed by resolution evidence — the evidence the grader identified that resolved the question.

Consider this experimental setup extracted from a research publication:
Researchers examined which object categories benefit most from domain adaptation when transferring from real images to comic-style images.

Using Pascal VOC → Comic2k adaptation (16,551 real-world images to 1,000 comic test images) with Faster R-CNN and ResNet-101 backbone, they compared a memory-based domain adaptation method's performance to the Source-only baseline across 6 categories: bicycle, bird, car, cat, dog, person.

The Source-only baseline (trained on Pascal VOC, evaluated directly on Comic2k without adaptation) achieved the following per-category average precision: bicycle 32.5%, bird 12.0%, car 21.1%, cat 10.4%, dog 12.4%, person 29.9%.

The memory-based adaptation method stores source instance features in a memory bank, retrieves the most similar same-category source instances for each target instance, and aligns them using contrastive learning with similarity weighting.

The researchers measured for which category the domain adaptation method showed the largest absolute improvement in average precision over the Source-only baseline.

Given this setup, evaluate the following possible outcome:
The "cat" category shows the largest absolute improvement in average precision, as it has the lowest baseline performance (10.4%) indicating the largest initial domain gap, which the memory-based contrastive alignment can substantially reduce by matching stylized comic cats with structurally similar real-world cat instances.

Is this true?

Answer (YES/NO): NO